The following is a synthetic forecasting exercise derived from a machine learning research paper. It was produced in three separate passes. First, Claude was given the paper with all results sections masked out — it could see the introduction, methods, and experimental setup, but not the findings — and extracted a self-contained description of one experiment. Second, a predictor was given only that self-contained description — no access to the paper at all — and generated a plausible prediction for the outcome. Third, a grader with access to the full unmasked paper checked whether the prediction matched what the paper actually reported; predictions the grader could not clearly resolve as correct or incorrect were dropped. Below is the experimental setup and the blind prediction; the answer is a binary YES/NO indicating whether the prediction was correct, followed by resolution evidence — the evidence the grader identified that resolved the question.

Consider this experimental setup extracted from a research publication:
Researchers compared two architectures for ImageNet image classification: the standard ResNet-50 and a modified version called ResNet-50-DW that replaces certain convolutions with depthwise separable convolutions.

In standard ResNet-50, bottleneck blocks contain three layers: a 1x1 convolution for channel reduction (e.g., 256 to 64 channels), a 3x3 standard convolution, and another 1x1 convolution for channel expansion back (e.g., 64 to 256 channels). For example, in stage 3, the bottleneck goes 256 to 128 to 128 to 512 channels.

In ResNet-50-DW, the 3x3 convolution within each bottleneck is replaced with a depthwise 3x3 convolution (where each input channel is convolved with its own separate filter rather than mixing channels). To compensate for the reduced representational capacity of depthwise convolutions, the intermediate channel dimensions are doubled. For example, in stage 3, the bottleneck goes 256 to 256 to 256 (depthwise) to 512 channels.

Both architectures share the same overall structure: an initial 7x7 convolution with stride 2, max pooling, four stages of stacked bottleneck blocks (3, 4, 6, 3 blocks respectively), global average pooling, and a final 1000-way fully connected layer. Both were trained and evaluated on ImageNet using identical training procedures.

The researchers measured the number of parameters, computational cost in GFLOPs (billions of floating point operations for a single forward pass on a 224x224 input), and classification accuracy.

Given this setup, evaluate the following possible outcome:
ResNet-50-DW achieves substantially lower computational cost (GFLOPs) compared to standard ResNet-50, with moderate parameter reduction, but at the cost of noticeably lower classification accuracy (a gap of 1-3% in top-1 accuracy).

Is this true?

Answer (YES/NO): NO